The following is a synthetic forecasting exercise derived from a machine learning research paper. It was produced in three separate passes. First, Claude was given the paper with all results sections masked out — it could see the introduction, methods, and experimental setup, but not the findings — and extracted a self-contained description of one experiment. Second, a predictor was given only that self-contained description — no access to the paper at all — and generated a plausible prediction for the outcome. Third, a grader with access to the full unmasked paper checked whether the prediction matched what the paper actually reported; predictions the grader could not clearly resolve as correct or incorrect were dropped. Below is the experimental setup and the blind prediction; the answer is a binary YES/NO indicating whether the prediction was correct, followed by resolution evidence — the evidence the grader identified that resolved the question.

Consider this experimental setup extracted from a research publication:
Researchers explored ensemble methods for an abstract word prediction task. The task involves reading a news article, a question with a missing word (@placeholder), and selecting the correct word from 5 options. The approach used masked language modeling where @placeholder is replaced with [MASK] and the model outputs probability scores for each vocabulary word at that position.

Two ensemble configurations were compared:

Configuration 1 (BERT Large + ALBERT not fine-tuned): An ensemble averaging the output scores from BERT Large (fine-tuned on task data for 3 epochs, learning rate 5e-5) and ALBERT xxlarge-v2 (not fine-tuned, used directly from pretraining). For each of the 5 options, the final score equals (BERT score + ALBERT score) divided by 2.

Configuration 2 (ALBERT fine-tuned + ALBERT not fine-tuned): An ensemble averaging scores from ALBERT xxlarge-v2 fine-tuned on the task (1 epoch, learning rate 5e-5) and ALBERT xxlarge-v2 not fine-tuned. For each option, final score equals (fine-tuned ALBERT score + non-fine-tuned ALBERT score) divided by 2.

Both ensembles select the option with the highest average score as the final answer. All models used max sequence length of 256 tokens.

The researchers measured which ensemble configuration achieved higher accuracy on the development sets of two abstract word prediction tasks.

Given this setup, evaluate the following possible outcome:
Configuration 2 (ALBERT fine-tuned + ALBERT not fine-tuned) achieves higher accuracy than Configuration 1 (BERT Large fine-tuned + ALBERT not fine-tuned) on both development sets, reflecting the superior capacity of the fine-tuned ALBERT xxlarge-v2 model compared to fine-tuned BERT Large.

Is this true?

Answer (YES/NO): YES